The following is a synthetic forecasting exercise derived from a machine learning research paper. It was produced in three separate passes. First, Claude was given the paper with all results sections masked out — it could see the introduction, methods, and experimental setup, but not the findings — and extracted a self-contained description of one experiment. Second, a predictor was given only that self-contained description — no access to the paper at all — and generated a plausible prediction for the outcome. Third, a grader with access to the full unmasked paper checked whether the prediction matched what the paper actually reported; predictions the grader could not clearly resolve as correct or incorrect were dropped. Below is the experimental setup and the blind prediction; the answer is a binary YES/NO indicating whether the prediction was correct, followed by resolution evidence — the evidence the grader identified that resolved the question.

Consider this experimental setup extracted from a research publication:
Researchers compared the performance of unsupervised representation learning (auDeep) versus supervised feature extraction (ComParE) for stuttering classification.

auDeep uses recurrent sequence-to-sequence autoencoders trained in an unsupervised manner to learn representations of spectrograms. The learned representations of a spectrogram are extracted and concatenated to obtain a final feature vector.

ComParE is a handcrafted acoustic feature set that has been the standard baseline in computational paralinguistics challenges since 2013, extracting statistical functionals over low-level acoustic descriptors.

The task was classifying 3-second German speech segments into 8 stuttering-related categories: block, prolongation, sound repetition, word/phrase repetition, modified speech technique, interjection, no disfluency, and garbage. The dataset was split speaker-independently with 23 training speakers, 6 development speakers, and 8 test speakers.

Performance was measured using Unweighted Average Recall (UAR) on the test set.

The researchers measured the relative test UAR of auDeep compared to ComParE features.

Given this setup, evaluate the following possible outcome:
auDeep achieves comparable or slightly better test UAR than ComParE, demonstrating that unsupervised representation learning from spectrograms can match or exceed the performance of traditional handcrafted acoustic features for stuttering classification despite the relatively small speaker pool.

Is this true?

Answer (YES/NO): NO